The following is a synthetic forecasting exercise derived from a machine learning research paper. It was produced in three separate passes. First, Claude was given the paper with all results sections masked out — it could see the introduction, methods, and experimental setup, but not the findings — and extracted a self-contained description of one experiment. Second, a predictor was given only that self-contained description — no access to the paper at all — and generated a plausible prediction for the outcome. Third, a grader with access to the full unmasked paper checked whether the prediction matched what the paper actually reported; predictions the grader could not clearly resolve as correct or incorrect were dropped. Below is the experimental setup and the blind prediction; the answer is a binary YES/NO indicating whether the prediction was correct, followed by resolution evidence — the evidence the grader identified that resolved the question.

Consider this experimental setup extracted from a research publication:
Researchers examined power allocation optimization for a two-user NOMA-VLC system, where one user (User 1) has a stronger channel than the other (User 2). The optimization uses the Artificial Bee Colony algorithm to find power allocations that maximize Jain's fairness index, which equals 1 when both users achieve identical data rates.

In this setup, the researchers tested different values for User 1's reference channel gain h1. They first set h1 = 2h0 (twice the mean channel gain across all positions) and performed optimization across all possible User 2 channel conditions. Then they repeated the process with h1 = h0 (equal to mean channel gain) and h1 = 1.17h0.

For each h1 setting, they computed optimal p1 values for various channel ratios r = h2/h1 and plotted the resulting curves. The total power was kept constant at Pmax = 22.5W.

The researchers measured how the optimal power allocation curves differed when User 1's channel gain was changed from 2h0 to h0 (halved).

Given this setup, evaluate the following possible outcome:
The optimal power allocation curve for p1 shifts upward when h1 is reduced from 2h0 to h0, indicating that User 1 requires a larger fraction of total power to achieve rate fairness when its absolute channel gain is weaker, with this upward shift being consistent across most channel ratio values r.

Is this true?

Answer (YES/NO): YES